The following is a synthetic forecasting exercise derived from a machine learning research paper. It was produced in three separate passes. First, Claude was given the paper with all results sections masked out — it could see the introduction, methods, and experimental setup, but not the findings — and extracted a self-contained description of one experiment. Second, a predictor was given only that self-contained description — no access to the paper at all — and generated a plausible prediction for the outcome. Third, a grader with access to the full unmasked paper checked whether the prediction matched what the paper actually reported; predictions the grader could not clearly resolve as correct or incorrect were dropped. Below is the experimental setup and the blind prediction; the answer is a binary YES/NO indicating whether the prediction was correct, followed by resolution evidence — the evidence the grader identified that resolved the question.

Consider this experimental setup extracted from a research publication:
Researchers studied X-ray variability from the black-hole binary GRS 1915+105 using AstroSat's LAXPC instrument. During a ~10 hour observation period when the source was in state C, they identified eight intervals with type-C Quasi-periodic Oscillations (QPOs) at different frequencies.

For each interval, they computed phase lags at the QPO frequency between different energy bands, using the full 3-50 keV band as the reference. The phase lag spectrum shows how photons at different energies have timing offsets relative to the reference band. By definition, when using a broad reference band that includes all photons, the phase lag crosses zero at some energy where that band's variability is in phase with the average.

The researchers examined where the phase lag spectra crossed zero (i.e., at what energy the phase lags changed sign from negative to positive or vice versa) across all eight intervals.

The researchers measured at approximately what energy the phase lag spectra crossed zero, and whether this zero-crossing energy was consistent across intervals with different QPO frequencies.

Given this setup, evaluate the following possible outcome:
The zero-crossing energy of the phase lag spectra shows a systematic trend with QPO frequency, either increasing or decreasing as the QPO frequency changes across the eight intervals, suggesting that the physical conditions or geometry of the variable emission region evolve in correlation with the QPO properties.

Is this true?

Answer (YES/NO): NO